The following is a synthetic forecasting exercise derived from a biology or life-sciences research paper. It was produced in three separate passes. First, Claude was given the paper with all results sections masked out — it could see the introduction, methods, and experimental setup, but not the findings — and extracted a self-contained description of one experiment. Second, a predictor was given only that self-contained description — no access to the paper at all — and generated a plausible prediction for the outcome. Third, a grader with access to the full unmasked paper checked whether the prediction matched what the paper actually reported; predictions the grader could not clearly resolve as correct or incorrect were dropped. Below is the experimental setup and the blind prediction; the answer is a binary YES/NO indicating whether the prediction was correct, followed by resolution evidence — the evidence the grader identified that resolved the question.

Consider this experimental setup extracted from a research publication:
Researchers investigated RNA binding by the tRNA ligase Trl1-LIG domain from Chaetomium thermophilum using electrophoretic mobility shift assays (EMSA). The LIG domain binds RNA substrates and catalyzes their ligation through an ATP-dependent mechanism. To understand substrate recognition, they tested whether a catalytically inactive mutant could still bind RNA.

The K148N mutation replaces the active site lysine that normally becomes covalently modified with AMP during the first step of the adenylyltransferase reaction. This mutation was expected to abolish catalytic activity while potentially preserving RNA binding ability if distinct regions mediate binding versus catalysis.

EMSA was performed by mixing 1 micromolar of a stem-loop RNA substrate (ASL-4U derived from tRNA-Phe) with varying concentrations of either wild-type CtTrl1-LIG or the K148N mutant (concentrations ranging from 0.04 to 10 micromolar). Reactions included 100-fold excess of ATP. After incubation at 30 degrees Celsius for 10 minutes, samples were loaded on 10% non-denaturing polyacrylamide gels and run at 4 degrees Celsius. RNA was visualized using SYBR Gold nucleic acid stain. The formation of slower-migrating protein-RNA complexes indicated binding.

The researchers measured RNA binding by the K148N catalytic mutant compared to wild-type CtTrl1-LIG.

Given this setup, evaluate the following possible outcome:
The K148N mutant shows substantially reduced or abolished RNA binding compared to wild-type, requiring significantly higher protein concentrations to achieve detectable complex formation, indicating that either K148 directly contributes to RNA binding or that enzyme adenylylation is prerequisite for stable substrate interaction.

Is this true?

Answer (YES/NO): NO